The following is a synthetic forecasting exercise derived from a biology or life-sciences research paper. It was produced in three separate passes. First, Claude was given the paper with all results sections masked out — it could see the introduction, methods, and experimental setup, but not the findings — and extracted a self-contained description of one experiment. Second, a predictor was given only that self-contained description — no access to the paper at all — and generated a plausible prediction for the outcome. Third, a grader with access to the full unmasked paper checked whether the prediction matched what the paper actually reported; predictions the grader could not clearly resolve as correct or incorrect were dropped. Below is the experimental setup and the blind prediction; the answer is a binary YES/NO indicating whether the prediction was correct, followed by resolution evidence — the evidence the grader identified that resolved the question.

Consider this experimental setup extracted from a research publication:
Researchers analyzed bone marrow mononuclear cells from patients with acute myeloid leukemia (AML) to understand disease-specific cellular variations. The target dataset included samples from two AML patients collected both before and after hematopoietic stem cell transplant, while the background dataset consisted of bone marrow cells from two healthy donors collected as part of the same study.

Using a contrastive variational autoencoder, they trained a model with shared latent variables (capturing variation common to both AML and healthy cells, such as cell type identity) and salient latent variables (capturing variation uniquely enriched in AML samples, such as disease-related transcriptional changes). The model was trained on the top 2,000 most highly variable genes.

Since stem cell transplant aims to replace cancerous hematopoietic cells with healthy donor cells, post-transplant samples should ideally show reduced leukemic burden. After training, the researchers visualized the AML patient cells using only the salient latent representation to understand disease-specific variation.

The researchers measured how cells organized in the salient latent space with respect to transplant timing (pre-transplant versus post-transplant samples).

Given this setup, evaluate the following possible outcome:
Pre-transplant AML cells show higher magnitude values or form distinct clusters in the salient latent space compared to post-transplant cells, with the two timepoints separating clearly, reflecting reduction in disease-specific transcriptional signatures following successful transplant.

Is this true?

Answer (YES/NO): YES